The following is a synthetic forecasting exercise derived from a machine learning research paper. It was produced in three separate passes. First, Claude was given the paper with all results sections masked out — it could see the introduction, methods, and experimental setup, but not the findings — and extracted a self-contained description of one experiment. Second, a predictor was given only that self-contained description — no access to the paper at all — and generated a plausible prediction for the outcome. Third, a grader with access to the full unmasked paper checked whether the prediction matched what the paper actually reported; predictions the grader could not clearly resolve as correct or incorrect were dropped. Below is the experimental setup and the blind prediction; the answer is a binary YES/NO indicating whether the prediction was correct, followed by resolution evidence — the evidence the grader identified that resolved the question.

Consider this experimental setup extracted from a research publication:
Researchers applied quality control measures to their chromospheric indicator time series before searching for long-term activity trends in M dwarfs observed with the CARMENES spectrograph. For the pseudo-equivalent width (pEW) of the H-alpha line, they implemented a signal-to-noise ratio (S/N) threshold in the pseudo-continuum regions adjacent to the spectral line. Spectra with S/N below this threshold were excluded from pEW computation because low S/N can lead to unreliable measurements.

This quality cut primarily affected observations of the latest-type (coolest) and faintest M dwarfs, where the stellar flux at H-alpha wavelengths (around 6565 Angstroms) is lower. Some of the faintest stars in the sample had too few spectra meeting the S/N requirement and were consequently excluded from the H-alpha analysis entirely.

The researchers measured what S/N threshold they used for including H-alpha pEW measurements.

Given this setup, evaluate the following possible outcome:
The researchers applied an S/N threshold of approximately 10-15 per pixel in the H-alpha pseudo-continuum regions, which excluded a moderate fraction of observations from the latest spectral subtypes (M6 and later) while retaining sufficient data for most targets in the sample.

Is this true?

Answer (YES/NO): NO